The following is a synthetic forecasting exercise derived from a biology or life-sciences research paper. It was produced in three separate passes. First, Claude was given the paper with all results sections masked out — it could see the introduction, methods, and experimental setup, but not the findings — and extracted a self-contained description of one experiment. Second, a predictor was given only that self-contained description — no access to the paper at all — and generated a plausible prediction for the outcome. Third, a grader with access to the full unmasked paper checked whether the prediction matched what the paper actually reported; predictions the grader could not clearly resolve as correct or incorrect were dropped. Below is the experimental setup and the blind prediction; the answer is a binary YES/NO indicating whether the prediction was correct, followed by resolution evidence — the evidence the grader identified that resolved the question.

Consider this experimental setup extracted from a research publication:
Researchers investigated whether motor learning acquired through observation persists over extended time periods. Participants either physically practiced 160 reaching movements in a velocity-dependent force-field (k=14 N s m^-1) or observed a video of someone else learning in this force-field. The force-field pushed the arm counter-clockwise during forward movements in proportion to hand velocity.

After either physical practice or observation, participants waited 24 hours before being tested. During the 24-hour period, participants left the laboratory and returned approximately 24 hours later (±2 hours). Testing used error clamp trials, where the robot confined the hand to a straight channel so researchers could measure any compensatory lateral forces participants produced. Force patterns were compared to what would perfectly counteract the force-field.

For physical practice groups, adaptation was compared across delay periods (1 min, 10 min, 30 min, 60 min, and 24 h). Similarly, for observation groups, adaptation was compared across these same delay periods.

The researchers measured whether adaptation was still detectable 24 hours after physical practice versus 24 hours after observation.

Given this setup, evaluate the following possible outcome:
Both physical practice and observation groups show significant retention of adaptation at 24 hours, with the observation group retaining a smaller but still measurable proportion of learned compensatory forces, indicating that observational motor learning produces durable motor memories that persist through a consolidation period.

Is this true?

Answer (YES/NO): NO